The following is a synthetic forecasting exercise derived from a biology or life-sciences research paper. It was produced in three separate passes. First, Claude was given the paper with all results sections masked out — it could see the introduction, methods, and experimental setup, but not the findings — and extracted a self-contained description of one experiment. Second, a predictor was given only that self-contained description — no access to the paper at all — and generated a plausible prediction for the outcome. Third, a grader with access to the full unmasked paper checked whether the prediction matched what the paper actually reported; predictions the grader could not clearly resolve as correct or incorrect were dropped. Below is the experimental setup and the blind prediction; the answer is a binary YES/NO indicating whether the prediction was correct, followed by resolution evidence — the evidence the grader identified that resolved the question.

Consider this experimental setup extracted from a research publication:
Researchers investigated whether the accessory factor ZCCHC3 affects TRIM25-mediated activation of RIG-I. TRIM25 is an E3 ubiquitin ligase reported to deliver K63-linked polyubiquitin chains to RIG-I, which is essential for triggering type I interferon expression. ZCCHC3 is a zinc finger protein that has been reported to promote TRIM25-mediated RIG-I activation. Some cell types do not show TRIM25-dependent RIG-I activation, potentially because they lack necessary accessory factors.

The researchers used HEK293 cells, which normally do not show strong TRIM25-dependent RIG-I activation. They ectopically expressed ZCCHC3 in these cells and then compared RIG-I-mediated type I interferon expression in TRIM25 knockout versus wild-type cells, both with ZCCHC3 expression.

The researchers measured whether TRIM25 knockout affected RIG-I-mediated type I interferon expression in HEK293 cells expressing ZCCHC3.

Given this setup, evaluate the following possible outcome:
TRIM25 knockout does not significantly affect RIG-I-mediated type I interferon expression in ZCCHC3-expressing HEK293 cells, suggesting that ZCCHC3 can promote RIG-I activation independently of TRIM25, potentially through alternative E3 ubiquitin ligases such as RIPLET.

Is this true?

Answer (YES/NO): NO